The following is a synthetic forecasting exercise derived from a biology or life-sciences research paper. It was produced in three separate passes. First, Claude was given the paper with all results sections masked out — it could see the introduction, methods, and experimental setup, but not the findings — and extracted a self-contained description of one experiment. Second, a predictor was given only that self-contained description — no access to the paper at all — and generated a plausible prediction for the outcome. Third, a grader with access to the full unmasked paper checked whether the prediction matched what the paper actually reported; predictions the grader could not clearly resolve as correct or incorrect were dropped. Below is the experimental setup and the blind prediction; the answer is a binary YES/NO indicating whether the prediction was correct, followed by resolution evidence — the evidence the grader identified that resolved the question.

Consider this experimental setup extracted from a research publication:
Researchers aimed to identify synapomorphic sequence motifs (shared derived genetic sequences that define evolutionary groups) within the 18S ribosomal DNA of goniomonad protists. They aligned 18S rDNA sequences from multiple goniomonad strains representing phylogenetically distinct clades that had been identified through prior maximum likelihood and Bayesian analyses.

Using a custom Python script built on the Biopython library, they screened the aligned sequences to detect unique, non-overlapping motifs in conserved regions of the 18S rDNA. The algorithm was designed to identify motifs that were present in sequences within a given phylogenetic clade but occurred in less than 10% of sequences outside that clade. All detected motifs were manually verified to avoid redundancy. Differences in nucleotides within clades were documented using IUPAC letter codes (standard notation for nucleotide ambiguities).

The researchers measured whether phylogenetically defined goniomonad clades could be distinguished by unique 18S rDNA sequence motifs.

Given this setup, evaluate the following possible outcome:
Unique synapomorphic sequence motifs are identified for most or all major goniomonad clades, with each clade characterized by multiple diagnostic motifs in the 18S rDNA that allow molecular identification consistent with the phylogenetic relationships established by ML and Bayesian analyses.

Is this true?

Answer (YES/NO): YES